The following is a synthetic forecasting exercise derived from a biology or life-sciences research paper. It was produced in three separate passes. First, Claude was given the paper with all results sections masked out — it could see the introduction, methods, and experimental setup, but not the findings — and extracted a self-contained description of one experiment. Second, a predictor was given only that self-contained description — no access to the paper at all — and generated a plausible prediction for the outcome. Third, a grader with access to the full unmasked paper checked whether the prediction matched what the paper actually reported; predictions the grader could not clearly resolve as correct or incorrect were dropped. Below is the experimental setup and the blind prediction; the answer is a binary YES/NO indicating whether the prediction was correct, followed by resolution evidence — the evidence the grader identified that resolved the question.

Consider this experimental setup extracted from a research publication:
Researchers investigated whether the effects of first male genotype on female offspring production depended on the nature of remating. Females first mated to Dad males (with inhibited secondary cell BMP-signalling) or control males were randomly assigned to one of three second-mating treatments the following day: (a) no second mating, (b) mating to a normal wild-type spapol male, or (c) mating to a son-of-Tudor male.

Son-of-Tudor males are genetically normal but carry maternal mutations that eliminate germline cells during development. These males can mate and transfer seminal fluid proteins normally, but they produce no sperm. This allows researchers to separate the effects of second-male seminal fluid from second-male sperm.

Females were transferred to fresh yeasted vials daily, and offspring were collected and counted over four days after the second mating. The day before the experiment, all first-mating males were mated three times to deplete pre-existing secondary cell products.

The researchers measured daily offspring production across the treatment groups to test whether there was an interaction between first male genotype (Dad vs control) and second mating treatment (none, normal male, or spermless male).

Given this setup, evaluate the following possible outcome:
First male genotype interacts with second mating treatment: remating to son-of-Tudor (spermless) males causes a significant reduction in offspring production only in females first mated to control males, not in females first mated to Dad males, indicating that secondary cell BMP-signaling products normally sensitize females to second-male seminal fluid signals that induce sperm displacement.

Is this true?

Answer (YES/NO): NO